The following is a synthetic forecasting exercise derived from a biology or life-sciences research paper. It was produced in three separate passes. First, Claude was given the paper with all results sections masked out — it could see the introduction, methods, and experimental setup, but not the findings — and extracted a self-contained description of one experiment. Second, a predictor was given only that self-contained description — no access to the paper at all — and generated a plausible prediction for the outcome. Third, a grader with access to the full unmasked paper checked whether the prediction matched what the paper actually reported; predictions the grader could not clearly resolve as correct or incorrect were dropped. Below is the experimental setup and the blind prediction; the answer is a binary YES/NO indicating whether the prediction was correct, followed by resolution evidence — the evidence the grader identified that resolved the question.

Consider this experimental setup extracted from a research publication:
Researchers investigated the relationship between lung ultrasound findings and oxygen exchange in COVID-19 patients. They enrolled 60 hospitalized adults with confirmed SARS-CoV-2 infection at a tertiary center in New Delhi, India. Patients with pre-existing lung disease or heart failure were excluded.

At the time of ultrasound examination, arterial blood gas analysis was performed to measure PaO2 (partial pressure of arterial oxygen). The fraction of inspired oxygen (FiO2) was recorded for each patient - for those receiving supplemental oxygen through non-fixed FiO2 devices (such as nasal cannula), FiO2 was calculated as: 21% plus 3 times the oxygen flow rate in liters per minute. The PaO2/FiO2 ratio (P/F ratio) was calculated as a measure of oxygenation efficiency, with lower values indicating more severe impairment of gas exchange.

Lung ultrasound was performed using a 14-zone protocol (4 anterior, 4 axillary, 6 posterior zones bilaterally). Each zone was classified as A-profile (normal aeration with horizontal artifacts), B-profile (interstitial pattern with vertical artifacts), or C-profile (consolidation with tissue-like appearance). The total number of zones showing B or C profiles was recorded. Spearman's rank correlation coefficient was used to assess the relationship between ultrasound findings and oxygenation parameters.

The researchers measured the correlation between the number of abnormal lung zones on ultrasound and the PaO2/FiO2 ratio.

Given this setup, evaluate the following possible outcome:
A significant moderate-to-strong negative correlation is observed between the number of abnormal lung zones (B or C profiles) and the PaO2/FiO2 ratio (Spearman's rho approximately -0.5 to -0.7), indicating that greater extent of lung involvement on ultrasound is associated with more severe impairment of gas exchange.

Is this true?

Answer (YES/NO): NO